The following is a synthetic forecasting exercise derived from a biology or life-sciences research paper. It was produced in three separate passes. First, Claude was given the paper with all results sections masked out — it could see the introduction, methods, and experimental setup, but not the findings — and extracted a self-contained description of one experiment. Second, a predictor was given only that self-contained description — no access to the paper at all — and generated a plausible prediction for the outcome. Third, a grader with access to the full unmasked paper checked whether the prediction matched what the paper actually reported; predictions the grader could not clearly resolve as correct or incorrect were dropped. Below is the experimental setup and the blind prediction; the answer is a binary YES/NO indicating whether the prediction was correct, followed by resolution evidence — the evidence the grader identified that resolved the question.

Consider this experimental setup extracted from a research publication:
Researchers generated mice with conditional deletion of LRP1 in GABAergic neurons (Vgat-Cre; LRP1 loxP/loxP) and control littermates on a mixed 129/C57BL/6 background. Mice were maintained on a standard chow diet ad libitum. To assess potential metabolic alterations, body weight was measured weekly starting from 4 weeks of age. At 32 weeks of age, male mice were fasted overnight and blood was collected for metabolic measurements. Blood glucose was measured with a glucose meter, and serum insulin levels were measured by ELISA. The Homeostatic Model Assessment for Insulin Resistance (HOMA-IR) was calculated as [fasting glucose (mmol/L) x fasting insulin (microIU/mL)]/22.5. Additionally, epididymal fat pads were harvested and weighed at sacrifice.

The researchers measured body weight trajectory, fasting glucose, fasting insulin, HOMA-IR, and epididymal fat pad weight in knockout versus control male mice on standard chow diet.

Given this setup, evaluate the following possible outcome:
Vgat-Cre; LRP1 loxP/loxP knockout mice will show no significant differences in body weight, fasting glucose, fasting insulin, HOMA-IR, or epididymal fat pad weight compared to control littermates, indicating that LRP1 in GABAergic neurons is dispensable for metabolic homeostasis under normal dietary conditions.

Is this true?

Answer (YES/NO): NO